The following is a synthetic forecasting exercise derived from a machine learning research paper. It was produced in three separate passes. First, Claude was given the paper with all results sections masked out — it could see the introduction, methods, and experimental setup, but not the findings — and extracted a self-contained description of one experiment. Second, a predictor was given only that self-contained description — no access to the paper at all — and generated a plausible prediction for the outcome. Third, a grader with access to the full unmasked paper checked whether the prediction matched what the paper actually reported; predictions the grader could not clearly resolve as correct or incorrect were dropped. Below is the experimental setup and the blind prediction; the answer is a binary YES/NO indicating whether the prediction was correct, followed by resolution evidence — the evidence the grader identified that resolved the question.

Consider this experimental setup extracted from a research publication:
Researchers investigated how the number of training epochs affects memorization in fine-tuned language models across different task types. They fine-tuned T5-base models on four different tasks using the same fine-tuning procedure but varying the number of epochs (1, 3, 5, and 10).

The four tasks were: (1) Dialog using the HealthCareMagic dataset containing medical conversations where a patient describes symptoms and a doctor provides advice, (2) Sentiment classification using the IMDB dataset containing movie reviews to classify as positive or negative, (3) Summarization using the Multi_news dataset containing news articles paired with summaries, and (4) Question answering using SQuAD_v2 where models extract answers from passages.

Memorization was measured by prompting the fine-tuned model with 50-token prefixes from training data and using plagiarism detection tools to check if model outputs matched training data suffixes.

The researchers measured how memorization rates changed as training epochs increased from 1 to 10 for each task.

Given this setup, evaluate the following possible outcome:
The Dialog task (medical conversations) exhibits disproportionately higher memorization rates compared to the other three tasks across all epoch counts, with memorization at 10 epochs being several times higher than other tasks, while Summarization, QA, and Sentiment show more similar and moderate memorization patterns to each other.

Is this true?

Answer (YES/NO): NO